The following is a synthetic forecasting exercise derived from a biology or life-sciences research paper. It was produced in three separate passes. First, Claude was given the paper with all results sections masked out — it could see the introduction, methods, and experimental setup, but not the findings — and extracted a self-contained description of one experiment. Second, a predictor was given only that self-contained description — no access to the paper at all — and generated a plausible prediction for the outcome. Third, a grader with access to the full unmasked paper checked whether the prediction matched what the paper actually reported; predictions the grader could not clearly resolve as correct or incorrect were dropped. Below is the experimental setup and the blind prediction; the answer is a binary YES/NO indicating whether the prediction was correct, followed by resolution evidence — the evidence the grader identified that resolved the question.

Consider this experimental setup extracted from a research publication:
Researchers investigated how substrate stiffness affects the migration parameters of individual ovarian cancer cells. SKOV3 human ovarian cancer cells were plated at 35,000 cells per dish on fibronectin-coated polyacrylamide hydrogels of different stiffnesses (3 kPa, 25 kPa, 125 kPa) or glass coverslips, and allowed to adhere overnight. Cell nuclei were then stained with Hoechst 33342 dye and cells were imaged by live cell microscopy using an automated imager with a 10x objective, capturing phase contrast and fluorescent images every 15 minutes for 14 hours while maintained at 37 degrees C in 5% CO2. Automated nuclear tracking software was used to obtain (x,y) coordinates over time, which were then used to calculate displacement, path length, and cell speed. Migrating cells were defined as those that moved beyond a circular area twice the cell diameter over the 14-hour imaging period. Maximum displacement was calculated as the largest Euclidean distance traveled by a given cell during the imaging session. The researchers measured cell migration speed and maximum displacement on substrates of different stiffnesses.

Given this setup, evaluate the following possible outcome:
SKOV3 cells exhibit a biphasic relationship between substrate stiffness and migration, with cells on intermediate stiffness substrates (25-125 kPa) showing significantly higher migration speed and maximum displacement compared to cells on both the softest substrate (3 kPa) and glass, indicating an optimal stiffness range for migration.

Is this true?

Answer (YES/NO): NO